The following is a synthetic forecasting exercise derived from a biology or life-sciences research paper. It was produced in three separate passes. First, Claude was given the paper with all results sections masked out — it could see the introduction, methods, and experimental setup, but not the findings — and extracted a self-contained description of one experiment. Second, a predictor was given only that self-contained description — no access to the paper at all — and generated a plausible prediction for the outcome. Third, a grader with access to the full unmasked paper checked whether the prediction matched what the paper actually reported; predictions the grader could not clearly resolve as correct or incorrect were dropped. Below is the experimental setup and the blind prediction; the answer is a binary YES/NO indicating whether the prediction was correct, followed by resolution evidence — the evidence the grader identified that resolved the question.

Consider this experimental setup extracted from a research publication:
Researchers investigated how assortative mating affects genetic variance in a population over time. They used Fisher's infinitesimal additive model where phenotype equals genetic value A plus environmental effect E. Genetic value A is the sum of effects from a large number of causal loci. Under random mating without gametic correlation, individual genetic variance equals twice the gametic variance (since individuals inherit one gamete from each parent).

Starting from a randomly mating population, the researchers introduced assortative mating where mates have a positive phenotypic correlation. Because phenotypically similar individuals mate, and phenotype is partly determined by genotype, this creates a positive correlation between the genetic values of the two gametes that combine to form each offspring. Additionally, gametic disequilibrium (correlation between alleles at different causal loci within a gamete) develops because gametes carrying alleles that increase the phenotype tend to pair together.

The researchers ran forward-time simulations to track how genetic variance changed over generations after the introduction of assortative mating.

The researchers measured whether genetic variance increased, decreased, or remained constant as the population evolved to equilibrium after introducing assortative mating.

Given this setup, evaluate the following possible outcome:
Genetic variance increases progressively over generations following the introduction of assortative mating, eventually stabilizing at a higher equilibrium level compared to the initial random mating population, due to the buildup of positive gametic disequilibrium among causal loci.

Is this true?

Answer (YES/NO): YES